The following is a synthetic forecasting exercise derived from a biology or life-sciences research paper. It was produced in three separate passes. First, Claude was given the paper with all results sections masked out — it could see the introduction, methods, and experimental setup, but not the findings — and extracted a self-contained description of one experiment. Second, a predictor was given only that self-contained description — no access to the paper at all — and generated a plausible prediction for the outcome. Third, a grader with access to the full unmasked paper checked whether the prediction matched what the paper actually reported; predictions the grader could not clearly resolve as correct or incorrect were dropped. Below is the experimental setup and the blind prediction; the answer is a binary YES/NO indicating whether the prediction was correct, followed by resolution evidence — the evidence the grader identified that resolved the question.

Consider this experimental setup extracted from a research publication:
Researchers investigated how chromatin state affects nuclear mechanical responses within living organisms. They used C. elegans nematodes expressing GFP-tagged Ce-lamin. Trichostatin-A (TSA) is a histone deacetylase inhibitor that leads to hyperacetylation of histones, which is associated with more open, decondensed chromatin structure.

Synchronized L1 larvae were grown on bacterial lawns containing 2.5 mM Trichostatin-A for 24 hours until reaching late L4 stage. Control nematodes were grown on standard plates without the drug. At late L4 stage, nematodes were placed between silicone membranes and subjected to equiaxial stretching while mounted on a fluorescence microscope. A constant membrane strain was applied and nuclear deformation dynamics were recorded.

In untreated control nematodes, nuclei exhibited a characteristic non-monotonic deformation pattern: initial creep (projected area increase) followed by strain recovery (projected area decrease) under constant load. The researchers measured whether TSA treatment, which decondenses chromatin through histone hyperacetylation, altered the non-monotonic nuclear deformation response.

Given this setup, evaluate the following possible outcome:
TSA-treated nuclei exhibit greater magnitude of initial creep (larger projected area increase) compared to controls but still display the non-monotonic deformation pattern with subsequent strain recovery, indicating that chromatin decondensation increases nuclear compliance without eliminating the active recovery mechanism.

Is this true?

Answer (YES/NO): NO